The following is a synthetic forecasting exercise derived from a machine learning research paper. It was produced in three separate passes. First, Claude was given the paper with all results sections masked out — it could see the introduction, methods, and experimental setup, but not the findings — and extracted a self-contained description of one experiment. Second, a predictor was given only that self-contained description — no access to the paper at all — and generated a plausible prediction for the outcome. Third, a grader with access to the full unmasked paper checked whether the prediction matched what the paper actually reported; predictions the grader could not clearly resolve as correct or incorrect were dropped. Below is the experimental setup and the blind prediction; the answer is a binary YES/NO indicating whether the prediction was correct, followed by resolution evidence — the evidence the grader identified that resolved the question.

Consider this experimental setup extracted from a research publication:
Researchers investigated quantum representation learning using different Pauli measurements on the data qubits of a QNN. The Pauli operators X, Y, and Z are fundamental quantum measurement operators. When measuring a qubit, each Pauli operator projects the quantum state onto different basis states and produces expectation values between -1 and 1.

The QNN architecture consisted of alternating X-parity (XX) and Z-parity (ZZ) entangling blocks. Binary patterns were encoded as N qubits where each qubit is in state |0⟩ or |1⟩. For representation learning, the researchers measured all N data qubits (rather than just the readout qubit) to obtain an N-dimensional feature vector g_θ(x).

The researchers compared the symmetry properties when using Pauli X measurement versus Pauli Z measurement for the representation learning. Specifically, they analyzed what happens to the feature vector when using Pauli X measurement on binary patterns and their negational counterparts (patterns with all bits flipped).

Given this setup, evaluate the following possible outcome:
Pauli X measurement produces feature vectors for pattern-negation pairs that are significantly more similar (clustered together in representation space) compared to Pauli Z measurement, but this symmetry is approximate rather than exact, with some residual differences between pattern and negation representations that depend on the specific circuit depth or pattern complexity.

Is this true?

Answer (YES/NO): NO